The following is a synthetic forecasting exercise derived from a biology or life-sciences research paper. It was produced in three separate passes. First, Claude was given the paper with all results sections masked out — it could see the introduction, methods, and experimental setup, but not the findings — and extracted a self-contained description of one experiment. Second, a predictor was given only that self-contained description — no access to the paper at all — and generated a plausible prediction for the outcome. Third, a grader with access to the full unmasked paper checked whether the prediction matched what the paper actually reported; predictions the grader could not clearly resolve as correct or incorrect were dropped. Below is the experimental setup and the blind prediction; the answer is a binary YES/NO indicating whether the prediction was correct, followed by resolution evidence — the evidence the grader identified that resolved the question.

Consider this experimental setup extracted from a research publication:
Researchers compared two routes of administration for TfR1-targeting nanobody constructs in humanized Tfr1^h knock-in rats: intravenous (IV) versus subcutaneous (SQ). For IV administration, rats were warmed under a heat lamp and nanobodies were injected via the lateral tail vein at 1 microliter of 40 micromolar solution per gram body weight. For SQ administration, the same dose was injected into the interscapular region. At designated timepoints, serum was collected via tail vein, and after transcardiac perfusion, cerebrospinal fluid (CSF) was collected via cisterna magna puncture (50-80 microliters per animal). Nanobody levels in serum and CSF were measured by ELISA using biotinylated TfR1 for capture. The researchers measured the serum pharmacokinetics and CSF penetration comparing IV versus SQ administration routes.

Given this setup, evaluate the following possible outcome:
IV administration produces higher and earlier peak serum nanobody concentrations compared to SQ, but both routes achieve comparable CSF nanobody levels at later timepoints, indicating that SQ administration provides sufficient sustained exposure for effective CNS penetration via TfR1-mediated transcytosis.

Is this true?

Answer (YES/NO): NO